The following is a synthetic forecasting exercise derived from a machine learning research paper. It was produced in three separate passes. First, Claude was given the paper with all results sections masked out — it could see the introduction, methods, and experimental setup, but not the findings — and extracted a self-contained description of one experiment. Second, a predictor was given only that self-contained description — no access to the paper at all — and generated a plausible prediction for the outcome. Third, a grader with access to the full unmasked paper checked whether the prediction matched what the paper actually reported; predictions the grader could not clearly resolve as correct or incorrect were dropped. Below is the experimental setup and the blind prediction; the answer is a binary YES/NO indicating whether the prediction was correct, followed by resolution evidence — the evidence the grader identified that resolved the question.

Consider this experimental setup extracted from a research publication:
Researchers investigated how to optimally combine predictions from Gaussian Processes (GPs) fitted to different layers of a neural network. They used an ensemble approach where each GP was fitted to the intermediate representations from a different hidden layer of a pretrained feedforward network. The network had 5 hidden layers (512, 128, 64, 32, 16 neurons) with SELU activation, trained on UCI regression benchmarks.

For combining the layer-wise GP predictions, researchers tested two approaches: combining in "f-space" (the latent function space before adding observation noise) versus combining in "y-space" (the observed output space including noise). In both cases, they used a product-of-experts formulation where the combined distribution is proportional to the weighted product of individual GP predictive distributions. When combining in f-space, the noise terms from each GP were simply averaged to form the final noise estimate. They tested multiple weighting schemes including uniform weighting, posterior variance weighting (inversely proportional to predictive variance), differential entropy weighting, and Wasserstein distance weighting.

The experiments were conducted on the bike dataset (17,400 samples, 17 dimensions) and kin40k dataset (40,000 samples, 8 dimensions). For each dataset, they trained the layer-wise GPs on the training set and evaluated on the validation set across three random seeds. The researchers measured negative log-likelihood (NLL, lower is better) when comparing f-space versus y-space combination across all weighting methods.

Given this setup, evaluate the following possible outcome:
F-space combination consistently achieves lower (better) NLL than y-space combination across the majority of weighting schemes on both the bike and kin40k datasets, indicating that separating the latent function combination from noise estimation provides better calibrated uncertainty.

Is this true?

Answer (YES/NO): NO